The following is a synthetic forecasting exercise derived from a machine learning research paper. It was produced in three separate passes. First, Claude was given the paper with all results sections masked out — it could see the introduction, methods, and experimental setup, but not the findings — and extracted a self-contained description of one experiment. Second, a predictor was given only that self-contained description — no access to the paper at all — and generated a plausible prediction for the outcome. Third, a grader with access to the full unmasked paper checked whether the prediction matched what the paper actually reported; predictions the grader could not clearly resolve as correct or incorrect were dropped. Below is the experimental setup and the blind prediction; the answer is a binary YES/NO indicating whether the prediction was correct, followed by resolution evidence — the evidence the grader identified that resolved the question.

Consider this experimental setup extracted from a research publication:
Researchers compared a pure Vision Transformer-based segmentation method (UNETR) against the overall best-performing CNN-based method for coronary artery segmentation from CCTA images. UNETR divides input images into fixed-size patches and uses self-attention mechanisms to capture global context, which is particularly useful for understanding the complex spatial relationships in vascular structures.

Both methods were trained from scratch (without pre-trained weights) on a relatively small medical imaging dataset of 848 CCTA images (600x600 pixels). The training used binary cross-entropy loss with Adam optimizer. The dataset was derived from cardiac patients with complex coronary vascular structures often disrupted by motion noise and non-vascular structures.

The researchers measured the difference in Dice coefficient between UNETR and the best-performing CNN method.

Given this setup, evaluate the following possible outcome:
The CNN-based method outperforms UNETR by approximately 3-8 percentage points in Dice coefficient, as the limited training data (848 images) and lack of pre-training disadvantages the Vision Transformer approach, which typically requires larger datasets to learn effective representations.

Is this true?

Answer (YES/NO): YES